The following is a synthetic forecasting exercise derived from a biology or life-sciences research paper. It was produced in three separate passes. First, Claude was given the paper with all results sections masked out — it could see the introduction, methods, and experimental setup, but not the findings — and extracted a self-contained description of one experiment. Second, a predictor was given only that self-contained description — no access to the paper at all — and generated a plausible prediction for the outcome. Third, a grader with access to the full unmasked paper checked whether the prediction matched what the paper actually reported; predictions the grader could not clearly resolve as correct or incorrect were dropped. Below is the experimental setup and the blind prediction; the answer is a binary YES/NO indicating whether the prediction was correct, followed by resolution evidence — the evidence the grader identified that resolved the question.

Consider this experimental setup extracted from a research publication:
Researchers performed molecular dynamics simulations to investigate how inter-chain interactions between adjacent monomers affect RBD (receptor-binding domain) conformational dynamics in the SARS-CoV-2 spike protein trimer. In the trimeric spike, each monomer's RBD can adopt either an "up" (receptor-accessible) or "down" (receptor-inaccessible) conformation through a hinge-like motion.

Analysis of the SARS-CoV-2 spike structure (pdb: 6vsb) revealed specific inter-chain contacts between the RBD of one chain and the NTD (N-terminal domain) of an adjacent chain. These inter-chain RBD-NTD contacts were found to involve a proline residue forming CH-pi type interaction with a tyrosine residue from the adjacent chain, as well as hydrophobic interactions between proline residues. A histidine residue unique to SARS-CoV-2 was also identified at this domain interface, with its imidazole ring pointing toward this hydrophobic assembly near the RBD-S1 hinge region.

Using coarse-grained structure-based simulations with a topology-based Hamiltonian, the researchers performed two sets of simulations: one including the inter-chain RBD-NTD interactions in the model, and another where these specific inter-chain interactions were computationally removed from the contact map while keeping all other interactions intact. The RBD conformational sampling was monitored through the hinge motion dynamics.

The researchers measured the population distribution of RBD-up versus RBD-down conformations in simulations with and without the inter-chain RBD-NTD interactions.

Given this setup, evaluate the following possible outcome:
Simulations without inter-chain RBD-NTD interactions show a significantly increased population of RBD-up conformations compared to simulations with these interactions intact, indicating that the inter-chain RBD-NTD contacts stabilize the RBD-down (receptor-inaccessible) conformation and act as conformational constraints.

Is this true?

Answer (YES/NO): NO